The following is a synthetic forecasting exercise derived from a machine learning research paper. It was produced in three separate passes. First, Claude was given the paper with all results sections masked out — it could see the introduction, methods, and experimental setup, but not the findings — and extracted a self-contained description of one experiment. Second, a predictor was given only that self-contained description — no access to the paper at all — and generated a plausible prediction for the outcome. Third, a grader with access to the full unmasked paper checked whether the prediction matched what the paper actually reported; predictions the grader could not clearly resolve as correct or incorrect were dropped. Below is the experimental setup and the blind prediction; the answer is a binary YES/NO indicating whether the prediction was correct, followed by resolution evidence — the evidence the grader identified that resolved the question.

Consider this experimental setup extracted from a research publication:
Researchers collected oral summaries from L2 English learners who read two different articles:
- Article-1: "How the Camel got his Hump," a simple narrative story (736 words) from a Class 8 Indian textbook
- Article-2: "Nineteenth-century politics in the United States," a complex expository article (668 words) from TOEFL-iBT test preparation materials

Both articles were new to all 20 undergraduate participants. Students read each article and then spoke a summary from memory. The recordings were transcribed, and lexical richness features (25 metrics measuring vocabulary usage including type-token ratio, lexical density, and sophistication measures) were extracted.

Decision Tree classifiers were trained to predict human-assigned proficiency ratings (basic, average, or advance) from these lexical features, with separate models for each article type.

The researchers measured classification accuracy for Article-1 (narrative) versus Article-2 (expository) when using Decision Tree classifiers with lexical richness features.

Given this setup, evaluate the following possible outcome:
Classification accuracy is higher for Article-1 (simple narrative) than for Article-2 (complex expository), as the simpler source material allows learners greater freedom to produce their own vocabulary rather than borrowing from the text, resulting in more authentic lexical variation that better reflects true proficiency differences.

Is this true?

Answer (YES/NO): YES